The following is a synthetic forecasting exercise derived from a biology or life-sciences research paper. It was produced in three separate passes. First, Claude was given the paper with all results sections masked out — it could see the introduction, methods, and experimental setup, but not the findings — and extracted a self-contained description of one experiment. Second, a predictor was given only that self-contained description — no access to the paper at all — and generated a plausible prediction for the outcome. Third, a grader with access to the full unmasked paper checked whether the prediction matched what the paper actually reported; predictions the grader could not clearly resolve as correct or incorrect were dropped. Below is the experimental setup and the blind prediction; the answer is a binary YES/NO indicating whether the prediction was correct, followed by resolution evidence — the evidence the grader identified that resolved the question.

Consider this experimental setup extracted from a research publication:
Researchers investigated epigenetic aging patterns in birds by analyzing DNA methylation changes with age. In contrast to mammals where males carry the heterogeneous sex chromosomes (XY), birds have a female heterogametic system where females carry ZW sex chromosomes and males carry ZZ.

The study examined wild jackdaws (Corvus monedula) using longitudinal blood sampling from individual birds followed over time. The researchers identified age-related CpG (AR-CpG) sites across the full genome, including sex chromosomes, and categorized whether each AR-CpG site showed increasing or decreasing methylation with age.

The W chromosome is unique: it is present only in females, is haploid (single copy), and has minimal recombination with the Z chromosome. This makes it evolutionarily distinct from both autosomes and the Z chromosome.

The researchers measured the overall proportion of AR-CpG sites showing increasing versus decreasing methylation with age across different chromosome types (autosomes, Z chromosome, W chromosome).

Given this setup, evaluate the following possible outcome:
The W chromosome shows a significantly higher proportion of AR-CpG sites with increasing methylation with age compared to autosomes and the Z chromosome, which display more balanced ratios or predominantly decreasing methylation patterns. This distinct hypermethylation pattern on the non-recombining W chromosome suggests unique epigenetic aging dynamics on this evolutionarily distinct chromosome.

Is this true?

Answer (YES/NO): NO